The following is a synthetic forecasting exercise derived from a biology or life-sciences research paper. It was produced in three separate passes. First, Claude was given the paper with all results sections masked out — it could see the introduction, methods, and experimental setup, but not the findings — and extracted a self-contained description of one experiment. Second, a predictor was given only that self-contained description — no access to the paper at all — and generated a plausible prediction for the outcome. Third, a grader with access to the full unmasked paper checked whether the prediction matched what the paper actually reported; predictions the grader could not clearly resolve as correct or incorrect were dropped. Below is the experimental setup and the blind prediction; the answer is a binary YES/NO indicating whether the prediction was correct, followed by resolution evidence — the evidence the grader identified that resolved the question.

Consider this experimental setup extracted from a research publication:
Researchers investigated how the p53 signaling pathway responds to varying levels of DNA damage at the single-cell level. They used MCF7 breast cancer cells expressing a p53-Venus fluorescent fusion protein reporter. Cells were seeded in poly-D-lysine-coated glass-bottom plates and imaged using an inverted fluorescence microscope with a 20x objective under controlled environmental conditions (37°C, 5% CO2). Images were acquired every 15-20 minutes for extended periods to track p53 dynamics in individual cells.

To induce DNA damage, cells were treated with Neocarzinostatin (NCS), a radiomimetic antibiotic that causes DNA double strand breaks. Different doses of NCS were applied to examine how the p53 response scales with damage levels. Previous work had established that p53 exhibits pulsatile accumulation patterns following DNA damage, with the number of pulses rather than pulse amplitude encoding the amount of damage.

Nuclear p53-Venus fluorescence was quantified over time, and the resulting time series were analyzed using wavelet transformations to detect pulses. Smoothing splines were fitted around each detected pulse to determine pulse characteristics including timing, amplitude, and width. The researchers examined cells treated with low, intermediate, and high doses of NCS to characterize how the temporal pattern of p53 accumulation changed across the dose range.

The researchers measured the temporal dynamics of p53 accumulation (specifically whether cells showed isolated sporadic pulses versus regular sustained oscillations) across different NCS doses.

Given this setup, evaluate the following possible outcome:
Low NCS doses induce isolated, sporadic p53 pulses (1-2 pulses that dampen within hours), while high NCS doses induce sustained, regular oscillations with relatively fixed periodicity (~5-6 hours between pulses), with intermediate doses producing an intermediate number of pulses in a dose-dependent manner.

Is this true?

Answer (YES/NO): NO